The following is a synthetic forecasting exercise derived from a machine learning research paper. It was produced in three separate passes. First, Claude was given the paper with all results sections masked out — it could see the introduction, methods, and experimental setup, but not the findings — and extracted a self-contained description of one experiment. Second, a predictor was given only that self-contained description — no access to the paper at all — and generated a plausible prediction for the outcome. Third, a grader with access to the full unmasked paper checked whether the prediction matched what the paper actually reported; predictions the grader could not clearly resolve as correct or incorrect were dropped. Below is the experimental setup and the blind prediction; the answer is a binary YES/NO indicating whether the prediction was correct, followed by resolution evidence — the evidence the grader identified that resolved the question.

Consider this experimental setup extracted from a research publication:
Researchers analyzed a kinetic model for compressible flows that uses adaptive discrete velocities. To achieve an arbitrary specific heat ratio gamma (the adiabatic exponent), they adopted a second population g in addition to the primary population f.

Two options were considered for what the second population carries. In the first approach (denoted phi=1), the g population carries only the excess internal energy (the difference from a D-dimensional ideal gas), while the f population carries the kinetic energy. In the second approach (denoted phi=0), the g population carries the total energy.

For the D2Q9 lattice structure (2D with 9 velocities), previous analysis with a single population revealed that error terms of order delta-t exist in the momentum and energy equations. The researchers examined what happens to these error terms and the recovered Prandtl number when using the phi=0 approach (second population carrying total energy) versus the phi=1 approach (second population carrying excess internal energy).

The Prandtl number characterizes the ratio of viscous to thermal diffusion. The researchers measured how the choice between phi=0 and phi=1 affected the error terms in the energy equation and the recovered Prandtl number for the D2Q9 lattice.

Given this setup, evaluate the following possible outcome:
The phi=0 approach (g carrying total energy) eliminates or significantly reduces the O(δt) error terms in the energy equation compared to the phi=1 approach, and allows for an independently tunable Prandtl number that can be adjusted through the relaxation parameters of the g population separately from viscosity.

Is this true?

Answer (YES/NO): NO